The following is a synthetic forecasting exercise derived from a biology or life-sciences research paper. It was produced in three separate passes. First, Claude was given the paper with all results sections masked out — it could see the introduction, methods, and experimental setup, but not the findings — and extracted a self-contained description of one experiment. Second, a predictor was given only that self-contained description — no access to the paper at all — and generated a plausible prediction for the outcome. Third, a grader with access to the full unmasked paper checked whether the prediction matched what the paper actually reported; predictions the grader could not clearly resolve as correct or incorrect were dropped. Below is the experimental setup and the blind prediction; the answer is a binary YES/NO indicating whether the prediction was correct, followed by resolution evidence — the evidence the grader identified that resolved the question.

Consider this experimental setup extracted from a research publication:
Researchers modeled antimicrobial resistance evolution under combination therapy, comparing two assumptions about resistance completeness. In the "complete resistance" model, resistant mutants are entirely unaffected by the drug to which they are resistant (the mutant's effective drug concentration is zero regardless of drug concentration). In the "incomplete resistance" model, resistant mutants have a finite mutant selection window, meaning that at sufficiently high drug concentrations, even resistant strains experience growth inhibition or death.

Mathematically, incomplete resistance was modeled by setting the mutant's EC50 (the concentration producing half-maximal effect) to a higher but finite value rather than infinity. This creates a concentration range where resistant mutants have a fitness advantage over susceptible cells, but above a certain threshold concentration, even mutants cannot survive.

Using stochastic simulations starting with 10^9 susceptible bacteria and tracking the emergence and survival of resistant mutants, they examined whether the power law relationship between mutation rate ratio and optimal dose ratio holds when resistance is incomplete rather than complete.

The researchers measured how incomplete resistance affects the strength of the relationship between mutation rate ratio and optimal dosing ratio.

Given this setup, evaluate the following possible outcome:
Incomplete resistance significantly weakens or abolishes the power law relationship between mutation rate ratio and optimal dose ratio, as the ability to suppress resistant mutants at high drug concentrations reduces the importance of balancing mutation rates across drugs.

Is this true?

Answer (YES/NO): YES